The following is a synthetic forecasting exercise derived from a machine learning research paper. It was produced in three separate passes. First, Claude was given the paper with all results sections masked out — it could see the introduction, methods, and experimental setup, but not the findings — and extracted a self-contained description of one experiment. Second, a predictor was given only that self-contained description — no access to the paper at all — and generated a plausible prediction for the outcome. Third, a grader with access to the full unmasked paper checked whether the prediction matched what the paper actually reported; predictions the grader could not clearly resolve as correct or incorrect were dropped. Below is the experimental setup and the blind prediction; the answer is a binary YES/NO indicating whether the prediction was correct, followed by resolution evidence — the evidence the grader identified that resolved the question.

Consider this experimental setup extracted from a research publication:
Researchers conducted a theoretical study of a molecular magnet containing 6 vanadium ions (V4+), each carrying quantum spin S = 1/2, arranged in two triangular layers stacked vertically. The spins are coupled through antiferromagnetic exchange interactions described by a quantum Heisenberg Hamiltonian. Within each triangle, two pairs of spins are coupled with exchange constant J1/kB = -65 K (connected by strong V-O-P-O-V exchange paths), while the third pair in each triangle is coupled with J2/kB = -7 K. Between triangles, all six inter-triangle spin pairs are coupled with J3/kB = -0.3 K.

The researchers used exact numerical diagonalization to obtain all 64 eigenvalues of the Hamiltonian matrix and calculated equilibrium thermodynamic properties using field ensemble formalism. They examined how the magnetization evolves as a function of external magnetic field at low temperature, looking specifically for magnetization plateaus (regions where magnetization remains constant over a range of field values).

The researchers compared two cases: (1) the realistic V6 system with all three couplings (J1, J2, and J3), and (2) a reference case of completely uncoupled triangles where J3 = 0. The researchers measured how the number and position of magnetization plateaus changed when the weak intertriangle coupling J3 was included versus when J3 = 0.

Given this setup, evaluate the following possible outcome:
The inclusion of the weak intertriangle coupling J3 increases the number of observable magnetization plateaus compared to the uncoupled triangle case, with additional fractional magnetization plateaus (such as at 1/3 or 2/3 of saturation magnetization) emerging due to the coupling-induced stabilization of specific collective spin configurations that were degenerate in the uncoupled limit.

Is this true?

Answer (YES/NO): YES